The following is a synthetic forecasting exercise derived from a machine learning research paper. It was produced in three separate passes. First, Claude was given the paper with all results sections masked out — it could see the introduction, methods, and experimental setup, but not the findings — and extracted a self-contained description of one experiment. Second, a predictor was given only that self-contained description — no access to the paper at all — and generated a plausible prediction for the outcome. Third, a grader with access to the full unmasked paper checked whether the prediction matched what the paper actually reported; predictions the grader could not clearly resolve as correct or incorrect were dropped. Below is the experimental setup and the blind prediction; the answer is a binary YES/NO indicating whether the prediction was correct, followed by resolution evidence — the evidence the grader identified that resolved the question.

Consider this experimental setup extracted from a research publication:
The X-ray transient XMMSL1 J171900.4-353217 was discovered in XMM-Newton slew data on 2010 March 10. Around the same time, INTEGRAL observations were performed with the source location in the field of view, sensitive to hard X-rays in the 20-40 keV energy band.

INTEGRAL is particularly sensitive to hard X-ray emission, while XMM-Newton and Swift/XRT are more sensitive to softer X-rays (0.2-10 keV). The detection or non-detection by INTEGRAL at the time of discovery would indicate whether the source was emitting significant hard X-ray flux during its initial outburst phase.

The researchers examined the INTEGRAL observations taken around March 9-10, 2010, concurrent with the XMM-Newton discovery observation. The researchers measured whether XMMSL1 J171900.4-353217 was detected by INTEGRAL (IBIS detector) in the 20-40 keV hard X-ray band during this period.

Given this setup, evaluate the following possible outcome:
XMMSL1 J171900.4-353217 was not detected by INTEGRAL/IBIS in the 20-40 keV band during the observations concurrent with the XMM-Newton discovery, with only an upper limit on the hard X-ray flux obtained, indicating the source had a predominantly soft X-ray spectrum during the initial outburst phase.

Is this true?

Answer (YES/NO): YES